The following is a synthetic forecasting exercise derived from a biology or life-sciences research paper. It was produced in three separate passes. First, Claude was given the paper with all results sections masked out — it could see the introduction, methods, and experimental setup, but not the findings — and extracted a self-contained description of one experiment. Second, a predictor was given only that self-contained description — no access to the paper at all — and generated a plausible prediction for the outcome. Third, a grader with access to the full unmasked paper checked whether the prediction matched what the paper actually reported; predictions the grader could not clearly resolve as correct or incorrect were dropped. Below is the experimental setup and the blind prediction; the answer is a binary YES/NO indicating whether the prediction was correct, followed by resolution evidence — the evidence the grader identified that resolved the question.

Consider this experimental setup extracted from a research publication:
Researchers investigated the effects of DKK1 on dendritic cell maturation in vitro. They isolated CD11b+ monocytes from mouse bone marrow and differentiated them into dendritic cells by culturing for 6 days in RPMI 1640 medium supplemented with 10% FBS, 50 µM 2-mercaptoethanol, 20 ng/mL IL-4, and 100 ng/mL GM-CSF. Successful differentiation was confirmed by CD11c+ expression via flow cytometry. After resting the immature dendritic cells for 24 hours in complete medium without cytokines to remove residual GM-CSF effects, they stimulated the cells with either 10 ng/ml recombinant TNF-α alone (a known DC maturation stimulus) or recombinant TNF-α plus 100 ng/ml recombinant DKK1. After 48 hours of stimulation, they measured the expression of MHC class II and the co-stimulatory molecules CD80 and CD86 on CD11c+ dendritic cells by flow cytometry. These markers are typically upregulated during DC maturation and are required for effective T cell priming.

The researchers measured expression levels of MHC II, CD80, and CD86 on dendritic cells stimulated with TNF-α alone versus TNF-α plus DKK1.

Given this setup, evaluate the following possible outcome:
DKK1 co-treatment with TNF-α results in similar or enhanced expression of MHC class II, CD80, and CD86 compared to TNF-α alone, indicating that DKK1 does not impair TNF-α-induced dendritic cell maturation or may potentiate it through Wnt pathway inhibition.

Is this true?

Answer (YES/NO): NO